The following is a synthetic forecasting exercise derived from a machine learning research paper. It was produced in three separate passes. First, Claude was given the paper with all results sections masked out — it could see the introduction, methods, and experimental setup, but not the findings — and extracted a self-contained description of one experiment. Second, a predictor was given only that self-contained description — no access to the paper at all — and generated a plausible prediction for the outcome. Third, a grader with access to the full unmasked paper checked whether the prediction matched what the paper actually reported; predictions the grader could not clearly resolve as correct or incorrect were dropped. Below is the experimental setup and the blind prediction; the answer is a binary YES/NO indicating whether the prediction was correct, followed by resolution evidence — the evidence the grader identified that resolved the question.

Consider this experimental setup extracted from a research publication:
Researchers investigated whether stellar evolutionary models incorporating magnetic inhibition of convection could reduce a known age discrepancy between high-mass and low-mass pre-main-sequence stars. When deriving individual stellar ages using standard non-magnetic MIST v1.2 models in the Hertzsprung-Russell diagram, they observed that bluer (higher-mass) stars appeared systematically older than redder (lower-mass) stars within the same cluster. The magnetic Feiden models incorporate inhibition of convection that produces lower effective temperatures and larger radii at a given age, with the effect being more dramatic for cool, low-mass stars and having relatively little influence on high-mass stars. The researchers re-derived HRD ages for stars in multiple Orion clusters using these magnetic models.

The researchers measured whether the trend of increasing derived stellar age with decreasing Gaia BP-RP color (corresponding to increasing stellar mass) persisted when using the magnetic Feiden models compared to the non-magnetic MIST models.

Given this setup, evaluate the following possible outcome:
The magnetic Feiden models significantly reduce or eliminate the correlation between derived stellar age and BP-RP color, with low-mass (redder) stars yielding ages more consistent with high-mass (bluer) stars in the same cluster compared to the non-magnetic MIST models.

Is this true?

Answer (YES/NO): NO